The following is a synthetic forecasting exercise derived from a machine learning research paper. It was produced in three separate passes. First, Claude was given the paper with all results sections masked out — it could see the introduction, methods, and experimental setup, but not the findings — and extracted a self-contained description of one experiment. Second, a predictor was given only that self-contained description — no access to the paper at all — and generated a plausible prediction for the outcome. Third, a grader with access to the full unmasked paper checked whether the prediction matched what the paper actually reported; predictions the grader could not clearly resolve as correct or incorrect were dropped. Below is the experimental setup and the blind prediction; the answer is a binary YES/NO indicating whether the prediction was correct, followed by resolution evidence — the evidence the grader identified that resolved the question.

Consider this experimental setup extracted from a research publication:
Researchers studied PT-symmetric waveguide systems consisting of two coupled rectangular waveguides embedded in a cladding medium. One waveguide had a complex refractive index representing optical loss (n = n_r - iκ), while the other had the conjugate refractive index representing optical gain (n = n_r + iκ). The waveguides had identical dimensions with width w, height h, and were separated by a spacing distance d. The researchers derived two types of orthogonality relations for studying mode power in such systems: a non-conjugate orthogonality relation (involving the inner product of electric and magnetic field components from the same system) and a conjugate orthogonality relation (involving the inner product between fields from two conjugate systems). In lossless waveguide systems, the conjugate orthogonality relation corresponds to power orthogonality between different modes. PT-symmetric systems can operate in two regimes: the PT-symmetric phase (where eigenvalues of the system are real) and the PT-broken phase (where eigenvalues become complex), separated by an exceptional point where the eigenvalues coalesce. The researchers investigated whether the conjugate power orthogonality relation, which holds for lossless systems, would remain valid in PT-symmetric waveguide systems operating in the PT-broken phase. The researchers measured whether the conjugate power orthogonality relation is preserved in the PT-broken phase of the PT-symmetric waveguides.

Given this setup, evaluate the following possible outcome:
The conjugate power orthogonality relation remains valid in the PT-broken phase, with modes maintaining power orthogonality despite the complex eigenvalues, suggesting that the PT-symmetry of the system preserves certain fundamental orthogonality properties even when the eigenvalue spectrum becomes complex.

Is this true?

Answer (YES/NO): NO